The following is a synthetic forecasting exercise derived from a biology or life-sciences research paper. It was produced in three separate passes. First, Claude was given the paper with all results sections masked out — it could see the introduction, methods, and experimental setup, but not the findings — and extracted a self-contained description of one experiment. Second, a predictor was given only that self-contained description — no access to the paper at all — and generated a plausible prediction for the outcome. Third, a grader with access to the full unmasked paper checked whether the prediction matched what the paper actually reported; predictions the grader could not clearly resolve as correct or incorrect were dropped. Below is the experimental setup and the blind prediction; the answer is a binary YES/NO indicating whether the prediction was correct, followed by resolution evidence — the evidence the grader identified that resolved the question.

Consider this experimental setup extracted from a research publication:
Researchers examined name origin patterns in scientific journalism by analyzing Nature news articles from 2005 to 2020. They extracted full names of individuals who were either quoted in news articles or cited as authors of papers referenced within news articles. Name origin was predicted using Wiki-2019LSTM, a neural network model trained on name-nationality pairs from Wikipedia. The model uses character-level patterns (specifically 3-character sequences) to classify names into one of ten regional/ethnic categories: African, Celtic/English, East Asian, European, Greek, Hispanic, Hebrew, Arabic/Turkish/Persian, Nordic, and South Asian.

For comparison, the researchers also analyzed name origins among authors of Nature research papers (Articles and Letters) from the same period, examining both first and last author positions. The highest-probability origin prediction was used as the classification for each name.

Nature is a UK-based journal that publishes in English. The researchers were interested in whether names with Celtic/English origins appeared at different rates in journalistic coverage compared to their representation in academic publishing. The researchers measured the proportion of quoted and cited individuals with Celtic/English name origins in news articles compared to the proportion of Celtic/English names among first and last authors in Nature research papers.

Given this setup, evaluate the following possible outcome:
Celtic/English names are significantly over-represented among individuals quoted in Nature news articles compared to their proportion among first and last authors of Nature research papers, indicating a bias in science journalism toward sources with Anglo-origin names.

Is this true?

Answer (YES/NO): YES